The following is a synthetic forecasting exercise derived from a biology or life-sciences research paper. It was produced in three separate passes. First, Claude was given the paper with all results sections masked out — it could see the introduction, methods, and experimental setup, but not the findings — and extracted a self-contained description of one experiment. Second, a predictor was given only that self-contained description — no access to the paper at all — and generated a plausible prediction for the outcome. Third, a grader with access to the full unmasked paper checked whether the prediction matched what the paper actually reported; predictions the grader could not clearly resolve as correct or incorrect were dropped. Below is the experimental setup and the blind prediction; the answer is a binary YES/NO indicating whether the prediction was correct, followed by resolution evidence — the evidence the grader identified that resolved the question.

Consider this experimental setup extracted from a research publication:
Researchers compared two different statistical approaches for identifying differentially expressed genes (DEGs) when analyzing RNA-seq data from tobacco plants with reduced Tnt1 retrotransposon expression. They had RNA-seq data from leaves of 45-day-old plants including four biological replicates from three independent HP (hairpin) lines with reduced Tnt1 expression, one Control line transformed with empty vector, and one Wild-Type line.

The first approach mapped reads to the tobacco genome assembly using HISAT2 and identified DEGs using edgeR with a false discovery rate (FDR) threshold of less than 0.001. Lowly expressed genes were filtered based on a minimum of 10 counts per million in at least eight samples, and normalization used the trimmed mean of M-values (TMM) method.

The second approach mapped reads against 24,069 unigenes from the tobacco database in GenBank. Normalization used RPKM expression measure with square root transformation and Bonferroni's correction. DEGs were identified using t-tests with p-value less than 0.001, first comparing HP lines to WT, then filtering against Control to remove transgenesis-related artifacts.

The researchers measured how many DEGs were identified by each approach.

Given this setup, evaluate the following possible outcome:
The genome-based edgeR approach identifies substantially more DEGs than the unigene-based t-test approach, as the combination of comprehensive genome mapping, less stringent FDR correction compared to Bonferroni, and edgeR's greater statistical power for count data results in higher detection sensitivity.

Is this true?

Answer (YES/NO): YES